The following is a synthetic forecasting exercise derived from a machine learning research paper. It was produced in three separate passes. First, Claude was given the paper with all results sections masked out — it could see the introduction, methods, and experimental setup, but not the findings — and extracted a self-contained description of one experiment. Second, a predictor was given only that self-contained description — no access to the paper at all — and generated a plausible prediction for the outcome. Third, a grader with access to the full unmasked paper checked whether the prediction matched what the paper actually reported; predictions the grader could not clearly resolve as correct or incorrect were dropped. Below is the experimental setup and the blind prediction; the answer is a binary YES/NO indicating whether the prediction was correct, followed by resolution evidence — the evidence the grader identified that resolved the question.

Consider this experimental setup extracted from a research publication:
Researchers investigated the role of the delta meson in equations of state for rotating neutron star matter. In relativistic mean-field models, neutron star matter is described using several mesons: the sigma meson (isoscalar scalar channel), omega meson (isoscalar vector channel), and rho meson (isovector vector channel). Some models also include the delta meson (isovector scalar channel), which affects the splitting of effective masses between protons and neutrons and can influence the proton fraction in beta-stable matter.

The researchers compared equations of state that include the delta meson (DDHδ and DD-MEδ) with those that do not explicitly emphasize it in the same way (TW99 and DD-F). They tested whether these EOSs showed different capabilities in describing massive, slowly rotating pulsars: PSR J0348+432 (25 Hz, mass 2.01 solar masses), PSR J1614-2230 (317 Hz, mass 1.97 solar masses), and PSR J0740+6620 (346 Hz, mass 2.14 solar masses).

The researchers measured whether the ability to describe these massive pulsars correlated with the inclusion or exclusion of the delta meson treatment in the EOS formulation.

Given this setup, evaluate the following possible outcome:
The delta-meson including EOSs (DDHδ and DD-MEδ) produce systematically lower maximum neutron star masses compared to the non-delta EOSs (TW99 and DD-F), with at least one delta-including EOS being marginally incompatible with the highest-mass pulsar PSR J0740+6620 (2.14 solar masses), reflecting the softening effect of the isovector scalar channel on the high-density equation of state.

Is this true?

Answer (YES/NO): NO